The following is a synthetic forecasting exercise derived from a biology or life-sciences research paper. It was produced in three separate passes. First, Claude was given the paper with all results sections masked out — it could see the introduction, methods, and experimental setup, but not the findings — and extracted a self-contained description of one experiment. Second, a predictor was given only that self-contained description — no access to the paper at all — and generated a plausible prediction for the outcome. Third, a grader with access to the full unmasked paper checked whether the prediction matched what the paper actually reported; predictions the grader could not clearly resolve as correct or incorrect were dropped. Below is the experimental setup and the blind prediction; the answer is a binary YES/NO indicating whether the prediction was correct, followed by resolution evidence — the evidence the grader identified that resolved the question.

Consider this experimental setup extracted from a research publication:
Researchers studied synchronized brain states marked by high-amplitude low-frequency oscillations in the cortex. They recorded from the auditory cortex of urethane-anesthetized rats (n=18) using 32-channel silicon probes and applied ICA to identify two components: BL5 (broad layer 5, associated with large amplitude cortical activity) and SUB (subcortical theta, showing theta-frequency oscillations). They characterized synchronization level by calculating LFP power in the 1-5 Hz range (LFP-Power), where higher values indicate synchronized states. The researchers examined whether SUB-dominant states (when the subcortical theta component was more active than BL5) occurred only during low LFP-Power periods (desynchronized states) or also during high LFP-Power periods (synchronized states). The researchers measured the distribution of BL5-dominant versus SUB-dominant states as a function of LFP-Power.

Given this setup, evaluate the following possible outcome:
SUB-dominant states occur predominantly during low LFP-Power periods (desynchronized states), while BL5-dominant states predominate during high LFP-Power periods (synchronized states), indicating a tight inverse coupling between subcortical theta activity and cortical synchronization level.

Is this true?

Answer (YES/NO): NO